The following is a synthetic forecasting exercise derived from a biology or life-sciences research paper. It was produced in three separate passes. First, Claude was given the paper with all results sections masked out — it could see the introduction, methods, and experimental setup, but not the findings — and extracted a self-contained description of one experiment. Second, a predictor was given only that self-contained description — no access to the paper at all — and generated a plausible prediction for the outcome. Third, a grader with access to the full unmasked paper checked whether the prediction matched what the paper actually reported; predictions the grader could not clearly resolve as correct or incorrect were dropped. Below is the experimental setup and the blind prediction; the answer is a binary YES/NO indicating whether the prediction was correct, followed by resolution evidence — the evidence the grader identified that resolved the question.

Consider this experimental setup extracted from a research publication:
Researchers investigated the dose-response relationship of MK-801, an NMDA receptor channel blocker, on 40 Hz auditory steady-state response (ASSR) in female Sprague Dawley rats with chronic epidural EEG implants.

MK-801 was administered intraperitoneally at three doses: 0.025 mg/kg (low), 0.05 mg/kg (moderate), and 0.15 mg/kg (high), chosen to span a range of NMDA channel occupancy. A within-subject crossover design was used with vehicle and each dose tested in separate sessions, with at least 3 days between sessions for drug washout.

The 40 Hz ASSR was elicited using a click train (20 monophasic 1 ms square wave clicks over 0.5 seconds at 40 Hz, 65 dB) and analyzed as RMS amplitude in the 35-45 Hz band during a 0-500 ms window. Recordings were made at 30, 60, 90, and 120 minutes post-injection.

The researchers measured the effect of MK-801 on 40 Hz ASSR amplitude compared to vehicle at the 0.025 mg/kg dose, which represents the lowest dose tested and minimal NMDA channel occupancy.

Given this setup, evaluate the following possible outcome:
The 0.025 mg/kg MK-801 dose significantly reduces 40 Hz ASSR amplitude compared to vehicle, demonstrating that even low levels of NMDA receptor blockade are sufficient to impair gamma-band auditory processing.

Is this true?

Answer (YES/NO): YES